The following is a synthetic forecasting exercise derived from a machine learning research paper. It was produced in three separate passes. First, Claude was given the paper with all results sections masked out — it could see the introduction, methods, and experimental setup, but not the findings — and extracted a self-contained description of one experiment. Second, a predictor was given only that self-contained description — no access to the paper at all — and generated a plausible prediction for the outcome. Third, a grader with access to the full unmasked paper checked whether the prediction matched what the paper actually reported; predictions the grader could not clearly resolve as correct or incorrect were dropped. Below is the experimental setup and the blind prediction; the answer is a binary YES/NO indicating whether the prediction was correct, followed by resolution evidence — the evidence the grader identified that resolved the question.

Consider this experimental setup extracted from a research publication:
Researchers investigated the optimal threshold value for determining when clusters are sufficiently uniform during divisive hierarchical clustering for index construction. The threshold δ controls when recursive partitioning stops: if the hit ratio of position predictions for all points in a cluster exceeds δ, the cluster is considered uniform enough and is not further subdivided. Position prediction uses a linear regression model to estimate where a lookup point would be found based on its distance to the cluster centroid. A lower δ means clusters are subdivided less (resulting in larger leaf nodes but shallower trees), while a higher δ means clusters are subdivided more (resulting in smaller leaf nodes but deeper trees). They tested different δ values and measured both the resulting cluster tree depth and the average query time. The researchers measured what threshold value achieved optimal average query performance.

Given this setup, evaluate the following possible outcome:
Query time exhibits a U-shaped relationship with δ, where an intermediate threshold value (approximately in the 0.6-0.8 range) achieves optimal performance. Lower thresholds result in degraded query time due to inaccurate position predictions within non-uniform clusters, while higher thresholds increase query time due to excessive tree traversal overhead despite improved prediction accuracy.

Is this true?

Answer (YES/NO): NO